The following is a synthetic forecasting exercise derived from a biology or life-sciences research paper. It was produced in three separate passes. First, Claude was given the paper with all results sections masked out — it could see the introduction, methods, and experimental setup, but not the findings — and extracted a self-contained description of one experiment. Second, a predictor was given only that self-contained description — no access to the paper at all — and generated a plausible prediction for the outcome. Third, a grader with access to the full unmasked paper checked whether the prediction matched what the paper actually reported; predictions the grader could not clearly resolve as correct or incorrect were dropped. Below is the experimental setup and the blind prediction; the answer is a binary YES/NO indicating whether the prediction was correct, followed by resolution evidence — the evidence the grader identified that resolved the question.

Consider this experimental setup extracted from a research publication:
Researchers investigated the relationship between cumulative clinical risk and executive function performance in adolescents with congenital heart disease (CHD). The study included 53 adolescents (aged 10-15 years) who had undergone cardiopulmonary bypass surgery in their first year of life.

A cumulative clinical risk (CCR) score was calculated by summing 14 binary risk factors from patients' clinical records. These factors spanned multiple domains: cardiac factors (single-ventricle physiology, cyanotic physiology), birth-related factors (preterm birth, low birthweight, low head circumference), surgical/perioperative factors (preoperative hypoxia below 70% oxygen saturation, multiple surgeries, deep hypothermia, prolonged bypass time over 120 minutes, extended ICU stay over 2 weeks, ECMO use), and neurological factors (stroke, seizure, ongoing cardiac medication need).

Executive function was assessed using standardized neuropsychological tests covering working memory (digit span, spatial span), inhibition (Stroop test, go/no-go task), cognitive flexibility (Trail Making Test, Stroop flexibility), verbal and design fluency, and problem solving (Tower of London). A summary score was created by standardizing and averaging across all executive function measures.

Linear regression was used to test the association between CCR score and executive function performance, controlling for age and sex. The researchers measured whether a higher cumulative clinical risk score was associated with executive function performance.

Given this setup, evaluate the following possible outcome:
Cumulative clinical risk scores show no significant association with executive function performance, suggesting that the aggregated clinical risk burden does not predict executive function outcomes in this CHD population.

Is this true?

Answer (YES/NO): NO